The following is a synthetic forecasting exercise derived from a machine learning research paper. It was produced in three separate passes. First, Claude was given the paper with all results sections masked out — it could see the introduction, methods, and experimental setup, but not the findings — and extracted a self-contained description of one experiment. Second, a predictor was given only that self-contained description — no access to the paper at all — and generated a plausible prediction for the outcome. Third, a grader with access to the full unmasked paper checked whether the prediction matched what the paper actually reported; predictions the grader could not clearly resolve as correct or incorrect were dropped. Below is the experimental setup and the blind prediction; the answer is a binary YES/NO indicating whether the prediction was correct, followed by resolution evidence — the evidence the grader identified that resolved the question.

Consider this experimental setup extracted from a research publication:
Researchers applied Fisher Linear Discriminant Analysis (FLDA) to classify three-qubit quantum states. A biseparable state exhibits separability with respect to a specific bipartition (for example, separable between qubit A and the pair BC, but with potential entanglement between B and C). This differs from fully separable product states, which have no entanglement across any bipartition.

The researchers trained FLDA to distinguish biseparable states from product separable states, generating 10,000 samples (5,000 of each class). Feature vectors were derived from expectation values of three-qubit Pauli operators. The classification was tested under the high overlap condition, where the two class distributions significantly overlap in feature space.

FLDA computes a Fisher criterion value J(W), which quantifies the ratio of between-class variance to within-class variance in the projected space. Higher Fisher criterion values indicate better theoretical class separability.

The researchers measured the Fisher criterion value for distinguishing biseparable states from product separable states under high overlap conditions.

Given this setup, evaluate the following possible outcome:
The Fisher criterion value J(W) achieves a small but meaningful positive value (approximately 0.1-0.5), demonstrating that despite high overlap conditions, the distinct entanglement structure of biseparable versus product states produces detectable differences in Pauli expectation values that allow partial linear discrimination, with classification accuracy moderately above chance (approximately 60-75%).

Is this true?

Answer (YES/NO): NO